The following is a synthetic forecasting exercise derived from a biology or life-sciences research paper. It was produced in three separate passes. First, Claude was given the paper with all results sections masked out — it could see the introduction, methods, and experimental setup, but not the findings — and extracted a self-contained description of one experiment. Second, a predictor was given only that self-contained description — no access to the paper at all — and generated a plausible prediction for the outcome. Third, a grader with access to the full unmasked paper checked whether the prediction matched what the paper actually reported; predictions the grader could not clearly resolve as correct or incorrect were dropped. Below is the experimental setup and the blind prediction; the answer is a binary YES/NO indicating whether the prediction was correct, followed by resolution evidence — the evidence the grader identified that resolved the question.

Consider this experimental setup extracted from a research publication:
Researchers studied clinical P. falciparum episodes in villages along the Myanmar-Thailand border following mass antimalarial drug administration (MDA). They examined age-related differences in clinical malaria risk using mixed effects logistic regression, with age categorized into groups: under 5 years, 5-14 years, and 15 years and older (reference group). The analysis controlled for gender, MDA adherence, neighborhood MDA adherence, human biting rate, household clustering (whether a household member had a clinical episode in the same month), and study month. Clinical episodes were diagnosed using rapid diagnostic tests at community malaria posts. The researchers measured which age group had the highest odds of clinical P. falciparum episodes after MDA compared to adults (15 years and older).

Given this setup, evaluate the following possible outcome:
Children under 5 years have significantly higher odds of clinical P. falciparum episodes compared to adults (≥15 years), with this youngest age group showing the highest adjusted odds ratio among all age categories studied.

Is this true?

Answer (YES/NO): NO